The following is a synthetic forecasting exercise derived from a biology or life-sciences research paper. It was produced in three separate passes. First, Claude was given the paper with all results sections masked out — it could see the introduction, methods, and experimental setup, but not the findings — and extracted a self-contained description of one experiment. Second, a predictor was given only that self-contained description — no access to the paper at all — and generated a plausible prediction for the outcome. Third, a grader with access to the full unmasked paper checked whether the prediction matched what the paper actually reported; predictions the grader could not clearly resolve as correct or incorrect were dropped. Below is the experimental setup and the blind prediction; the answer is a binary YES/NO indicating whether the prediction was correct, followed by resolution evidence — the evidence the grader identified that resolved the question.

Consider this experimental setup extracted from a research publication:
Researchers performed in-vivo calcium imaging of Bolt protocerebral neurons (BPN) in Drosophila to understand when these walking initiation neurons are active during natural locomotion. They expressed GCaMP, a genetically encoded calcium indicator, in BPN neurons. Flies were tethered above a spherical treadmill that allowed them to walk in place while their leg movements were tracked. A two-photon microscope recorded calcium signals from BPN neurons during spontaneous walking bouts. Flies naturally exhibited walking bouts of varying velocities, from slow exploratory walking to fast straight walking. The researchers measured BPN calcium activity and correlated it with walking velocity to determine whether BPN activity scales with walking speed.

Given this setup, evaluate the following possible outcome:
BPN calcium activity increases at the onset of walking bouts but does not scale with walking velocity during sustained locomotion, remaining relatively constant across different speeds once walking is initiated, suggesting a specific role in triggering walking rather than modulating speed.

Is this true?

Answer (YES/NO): NO